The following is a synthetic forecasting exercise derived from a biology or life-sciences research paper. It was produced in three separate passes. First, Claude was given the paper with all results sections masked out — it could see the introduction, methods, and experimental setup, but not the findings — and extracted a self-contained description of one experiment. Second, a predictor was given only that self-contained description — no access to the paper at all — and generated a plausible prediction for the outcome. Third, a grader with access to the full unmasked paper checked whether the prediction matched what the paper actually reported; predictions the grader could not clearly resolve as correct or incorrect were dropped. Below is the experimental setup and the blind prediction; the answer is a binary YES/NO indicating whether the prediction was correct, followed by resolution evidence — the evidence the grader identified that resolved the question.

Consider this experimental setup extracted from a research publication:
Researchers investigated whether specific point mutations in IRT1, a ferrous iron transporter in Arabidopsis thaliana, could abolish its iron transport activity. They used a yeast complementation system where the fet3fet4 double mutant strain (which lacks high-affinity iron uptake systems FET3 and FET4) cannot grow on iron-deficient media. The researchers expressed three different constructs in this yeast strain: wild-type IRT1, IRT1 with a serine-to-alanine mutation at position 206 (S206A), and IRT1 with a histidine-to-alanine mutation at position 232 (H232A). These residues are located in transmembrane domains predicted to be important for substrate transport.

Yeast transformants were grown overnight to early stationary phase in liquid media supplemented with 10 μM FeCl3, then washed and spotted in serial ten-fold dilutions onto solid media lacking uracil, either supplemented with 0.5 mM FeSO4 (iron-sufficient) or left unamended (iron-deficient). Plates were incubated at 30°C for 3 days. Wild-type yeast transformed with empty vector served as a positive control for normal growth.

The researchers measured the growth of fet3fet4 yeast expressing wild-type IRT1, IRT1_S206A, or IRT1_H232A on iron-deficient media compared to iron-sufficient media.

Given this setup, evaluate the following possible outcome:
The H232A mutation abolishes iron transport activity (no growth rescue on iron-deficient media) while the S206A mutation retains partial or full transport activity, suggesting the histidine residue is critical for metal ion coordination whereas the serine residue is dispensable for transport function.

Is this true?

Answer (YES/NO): NO